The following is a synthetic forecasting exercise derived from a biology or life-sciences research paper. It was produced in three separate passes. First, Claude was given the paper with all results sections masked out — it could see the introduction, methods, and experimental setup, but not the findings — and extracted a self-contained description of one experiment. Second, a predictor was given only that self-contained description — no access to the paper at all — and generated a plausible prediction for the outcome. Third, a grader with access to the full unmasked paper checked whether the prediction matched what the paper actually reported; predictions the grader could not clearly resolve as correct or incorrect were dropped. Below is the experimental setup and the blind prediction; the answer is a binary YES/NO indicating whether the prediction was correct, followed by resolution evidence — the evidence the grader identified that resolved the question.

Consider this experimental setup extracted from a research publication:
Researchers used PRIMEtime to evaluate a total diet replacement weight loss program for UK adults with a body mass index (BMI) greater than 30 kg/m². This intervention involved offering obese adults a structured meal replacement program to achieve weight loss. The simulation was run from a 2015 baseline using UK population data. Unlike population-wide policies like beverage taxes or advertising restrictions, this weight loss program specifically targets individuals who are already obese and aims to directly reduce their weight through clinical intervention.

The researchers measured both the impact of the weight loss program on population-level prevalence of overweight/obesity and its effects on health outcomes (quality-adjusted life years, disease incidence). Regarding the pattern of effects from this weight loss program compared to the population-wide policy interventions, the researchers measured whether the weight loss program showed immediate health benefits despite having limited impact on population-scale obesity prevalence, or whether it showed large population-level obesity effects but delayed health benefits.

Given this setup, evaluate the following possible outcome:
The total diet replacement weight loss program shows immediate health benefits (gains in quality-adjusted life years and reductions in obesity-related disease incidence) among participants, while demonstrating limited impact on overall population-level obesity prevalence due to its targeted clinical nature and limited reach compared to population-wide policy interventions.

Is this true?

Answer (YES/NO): YES